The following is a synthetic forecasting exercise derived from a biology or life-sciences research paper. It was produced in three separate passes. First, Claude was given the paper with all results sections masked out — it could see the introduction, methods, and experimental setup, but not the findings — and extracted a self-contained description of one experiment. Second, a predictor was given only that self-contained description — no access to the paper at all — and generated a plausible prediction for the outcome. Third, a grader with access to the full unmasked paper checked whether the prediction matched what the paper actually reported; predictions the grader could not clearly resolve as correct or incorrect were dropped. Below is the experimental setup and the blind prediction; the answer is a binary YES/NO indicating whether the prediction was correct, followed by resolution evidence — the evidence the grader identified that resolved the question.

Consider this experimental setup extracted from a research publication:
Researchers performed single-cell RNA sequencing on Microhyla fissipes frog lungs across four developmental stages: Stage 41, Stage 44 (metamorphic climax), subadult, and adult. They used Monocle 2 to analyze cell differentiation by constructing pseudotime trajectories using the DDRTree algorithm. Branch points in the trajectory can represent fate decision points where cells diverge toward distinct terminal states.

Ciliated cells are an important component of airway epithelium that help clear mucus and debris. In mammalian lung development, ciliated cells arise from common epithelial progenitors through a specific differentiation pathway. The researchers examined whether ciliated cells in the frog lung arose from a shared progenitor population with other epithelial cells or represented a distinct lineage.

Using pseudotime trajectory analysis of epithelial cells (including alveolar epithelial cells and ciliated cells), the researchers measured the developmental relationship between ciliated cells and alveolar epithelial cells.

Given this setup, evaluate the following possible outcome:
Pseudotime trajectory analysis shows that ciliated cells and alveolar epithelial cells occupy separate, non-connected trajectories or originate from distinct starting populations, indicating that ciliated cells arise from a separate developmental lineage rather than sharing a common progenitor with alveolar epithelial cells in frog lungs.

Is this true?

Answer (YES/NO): YES